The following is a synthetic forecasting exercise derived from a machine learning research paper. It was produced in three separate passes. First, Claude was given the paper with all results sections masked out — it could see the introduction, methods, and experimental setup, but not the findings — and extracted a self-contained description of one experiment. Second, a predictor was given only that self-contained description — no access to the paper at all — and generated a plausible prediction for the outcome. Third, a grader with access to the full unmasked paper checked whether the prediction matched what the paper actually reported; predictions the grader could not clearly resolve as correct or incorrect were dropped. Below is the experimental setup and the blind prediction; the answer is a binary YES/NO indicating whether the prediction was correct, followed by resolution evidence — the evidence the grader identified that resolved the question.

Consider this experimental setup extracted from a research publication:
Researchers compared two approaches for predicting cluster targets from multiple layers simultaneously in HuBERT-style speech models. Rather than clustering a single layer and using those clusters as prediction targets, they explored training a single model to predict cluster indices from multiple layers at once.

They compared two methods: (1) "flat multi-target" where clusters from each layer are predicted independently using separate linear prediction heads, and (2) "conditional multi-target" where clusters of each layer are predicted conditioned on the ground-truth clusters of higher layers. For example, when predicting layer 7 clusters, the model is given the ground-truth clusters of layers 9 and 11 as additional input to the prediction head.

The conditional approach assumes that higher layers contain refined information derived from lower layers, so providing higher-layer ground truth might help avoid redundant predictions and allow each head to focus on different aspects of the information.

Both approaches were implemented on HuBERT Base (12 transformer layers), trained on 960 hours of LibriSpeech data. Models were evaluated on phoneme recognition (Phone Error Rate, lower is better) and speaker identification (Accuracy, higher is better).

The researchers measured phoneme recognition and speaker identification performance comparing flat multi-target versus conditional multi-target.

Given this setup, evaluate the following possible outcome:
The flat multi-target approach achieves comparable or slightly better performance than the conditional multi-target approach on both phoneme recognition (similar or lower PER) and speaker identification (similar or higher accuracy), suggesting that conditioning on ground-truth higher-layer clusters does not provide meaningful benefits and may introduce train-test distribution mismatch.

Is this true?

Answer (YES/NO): NO